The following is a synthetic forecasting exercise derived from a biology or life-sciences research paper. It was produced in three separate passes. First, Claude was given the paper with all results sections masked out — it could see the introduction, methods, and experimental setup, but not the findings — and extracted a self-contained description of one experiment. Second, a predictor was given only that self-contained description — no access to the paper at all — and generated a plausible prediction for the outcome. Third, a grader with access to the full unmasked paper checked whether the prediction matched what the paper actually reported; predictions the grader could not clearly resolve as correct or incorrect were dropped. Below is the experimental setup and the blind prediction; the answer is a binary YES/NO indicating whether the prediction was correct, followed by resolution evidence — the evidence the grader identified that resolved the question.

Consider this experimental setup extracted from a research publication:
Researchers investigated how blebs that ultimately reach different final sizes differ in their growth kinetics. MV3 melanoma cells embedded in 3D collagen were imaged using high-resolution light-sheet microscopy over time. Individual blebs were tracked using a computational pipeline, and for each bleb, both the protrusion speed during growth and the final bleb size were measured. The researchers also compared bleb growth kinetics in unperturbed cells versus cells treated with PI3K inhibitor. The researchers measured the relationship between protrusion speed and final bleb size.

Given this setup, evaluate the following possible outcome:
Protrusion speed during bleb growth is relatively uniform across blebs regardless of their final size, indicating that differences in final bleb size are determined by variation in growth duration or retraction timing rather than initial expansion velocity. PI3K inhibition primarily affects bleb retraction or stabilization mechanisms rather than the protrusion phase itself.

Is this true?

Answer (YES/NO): NO